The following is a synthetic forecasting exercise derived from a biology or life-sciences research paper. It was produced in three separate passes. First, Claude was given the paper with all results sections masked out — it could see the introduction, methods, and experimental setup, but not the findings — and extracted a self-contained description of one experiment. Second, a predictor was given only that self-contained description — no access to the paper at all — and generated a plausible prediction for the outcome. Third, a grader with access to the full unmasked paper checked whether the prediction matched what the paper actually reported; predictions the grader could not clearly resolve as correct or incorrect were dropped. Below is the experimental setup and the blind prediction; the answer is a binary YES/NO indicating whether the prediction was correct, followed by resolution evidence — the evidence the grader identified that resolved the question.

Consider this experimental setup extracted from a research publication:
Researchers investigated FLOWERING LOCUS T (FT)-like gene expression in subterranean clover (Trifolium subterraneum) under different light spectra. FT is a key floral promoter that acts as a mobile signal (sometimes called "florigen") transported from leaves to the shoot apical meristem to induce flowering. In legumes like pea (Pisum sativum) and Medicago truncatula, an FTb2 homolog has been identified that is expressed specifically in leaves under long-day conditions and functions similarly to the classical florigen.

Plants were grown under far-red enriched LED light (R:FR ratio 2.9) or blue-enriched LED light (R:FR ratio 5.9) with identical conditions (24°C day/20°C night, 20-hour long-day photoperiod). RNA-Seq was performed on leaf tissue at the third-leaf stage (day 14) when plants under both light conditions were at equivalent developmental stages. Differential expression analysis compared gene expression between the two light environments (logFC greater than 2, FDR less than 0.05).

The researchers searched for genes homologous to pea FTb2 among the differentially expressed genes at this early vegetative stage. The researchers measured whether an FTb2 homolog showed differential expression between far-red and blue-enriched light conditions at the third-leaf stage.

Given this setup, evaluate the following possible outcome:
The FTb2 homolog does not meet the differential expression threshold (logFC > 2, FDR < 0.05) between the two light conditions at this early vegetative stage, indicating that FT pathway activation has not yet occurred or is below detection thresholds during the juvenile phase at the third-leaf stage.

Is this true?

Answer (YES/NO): NO